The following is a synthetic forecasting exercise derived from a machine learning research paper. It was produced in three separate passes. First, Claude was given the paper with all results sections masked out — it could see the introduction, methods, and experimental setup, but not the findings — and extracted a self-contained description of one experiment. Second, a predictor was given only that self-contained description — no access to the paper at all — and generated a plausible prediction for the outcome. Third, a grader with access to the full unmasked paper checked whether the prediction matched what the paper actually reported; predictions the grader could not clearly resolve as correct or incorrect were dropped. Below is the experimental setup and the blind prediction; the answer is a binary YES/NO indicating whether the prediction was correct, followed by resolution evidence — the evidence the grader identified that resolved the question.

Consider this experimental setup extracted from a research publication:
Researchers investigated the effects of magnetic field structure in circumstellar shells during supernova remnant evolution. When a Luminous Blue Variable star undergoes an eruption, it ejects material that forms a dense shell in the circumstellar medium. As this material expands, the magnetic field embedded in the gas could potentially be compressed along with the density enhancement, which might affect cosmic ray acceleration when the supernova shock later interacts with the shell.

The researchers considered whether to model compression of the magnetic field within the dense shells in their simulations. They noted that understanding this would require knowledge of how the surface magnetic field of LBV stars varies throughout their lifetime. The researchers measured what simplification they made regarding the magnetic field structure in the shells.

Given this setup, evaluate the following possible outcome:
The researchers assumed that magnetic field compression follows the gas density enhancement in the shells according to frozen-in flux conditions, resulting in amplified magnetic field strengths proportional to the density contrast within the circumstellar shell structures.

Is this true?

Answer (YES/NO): NO